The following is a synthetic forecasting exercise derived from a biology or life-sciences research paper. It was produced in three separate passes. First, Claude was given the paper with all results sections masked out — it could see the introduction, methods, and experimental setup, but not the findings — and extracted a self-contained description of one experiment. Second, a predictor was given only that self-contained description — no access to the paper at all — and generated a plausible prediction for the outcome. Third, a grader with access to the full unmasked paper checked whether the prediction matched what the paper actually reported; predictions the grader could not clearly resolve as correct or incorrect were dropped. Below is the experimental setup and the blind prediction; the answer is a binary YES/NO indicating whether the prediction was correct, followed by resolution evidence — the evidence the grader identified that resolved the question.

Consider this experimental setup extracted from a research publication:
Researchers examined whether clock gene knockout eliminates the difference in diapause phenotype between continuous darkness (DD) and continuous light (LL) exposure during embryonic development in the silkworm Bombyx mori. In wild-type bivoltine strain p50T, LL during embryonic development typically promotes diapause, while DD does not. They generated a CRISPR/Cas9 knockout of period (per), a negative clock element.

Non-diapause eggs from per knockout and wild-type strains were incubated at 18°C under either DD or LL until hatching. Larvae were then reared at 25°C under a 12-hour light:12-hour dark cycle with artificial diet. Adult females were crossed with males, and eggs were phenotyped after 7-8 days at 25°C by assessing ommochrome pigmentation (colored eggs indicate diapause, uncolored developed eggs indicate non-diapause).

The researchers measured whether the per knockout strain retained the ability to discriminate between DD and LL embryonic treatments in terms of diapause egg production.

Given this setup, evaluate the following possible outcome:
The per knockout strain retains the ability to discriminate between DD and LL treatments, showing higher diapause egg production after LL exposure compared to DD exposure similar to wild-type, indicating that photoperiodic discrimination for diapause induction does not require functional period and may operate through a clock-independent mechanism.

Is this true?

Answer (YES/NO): NO